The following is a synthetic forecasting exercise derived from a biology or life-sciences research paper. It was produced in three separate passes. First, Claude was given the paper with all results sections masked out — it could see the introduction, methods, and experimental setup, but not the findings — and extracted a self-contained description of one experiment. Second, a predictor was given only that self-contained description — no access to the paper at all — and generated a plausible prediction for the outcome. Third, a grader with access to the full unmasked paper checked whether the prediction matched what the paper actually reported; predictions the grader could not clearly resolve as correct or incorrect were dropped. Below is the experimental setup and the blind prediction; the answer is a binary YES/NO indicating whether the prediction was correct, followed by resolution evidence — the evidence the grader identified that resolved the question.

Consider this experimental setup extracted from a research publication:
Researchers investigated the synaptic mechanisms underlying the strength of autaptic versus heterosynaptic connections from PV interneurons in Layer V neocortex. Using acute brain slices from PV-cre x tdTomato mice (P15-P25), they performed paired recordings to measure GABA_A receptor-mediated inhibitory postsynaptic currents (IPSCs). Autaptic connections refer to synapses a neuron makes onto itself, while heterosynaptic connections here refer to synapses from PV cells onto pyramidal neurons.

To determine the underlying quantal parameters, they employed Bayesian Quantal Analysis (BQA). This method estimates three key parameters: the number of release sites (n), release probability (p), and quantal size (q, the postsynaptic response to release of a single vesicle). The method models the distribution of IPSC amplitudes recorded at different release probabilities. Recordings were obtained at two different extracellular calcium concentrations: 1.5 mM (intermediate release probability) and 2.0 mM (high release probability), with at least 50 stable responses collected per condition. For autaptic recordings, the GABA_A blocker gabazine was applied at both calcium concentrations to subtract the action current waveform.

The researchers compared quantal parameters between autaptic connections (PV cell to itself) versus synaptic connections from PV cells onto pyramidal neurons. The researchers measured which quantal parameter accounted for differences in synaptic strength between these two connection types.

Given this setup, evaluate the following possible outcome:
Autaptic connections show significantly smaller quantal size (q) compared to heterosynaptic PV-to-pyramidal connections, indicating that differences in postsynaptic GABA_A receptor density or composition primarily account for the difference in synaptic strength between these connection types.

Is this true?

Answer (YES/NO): NO